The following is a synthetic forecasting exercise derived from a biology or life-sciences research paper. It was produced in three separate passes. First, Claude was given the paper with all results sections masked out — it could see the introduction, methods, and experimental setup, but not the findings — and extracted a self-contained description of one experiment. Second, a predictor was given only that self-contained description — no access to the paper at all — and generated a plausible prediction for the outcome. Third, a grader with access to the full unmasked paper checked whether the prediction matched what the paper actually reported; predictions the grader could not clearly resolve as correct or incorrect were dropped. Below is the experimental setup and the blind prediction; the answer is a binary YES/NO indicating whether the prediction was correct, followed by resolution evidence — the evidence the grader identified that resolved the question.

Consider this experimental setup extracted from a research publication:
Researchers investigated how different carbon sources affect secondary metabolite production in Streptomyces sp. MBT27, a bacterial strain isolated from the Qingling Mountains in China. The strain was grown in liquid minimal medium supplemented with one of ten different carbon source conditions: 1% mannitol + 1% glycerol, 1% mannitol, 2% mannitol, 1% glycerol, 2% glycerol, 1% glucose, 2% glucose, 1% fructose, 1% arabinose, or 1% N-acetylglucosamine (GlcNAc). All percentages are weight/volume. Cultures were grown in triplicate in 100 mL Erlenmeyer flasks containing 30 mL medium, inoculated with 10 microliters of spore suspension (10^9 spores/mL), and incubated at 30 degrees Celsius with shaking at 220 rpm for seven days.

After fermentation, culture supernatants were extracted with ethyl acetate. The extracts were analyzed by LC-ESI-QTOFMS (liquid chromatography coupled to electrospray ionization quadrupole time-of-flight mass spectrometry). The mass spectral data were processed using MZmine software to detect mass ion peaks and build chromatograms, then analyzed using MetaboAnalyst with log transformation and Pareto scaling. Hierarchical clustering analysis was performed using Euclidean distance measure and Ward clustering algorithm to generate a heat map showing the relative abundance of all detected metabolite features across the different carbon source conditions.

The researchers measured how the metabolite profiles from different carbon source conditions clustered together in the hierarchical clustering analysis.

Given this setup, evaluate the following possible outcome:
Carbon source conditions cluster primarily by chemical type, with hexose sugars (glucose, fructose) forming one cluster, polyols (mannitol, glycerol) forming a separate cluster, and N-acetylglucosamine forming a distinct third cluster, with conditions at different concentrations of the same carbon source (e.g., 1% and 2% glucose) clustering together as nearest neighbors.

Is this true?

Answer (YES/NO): NO